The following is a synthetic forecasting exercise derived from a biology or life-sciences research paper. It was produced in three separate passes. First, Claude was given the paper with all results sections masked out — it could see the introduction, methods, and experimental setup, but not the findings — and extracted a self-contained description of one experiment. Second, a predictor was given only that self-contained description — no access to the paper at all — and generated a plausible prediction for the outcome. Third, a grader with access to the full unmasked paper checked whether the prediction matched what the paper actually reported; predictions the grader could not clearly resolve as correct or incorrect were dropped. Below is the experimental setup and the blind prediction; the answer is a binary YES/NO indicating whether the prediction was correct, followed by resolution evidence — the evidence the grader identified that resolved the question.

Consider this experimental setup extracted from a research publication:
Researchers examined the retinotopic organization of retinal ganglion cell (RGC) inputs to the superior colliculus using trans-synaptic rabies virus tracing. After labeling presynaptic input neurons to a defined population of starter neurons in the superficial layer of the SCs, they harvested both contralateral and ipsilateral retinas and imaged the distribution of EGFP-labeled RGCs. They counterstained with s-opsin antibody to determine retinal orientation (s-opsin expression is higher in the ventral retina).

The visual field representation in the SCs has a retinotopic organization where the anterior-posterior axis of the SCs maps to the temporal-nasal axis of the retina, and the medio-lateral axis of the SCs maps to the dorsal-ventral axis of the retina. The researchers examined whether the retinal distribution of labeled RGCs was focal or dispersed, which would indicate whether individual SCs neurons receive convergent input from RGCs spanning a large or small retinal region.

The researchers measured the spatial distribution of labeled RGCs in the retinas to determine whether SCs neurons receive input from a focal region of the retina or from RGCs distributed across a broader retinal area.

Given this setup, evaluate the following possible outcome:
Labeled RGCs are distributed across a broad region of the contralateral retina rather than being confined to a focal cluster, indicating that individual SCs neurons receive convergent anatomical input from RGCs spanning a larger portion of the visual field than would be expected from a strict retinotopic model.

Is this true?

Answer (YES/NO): NO